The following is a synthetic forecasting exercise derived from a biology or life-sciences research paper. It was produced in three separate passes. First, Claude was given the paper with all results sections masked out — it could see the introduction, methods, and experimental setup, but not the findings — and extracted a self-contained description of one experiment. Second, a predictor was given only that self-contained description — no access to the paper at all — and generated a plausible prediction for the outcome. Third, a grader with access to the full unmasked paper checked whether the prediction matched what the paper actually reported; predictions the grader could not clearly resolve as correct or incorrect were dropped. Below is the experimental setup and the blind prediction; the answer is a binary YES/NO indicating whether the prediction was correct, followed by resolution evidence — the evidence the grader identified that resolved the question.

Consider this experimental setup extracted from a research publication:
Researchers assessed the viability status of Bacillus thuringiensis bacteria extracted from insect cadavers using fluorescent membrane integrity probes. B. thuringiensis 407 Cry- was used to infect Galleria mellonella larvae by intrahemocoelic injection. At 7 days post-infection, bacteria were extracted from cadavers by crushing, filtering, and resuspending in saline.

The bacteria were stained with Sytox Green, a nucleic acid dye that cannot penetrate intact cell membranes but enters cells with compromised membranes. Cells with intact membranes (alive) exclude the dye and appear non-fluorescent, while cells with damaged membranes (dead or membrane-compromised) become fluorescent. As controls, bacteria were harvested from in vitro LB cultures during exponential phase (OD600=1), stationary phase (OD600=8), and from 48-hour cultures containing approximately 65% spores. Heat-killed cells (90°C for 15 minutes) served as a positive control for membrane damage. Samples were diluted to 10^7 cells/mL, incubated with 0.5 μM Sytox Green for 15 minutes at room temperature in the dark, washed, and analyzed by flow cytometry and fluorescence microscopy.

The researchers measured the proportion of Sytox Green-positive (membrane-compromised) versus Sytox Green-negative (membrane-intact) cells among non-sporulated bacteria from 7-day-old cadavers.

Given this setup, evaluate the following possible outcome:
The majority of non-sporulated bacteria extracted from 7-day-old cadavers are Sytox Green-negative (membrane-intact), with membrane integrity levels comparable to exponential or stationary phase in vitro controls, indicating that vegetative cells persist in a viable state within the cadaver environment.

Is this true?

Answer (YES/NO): NO